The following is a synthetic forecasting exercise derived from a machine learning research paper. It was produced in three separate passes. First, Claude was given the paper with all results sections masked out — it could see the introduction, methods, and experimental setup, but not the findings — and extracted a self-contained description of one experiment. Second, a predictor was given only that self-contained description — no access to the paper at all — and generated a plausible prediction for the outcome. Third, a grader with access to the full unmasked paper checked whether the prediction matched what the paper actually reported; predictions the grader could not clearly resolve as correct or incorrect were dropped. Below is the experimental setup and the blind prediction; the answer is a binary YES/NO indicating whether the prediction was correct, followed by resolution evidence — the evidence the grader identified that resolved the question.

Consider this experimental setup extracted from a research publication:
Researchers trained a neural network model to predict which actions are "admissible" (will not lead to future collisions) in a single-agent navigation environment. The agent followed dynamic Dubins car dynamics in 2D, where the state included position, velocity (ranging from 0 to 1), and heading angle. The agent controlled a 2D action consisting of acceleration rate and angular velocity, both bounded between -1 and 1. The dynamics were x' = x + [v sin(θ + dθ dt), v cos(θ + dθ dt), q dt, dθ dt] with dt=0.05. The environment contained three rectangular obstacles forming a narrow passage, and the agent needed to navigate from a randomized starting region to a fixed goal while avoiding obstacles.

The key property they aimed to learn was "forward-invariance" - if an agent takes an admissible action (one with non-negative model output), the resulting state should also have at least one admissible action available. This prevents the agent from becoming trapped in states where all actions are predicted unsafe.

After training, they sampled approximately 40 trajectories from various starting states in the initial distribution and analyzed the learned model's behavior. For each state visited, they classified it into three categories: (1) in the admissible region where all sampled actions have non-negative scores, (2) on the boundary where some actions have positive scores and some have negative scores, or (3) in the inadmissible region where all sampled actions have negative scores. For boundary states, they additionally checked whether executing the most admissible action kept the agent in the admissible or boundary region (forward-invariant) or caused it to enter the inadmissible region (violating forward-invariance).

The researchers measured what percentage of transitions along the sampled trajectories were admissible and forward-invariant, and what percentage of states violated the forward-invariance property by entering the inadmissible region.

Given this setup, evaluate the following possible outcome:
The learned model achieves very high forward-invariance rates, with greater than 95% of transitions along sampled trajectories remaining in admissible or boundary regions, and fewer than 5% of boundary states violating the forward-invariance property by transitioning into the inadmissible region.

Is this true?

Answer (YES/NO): YES